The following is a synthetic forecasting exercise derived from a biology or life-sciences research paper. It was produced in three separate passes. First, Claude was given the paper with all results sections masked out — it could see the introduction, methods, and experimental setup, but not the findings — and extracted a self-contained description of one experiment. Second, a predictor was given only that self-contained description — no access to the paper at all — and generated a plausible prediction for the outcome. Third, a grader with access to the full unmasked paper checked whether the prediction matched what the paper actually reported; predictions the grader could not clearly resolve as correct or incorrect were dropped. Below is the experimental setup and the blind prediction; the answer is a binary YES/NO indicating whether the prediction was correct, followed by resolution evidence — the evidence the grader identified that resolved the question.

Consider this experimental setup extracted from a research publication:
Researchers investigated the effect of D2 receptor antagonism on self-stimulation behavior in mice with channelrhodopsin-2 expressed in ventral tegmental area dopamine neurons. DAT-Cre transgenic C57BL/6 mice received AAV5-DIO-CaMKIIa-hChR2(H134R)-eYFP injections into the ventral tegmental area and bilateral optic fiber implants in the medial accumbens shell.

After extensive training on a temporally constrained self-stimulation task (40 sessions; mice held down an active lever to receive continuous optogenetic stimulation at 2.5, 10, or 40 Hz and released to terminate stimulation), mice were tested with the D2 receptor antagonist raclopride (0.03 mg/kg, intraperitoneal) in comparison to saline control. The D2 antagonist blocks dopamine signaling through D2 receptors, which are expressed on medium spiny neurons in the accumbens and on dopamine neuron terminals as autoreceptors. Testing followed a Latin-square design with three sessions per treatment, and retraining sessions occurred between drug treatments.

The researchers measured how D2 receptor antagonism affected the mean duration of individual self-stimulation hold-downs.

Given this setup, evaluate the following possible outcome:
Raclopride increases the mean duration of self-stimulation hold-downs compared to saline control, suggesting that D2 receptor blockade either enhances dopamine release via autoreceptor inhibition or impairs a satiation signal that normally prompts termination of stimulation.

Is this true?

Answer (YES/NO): YES